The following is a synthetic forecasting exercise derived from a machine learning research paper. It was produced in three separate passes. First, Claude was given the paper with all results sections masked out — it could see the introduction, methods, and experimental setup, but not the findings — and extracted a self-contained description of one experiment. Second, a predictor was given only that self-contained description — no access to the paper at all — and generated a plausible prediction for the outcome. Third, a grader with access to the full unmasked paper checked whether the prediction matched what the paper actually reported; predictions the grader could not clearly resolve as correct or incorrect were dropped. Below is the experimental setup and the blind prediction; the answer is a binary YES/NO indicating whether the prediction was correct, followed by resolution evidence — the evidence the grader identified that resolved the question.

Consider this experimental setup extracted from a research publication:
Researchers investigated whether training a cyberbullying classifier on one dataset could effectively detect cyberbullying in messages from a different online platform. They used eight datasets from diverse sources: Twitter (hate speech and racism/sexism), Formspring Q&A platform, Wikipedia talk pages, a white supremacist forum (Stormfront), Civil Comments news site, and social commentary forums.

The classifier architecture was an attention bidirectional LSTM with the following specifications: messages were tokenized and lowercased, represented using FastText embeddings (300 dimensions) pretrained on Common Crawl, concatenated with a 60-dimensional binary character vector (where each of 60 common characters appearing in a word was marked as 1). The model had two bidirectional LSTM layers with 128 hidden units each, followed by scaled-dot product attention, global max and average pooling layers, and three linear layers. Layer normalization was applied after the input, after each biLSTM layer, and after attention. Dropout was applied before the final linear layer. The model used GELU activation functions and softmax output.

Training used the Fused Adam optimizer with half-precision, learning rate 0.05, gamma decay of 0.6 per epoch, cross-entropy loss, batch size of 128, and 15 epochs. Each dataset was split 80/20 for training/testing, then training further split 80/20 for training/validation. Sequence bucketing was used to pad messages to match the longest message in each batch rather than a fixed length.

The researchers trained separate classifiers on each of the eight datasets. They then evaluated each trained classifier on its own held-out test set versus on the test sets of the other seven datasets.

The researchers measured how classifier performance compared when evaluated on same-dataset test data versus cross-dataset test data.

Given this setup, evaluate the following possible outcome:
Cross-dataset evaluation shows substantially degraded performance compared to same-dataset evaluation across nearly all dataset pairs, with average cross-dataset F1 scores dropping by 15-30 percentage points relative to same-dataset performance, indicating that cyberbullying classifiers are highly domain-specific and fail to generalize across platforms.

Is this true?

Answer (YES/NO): NO